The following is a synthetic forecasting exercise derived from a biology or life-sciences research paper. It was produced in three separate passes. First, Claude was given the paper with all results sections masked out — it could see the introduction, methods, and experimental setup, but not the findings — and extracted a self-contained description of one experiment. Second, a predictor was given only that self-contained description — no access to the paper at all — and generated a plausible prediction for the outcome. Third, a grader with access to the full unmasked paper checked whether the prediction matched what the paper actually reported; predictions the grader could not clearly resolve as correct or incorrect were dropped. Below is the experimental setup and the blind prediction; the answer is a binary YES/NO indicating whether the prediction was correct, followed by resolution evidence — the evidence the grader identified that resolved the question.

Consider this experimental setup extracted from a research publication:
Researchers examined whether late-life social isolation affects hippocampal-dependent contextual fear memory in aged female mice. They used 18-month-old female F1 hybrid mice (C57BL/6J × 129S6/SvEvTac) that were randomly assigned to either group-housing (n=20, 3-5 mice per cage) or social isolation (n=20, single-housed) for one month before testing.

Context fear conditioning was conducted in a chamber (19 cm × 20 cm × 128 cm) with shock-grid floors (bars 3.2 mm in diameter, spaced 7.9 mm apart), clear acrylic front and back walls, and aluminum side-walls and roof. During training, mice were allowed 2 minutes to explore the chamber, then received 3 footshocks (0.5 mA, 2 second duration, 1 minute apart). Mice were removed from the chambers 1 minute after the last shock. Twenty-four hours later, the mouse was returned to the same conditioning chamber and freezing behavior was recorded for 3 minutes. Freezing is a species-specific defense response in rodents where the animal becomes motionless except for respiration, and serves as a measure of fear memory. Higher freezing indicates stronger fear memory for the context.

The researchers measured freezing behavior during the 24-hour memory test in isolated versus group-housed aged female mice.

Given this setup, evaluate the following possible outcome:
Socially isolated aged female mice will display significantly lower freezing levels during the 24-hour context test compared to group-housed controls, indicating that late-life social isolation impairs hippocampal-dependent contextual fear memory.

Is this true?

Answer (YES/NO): NO